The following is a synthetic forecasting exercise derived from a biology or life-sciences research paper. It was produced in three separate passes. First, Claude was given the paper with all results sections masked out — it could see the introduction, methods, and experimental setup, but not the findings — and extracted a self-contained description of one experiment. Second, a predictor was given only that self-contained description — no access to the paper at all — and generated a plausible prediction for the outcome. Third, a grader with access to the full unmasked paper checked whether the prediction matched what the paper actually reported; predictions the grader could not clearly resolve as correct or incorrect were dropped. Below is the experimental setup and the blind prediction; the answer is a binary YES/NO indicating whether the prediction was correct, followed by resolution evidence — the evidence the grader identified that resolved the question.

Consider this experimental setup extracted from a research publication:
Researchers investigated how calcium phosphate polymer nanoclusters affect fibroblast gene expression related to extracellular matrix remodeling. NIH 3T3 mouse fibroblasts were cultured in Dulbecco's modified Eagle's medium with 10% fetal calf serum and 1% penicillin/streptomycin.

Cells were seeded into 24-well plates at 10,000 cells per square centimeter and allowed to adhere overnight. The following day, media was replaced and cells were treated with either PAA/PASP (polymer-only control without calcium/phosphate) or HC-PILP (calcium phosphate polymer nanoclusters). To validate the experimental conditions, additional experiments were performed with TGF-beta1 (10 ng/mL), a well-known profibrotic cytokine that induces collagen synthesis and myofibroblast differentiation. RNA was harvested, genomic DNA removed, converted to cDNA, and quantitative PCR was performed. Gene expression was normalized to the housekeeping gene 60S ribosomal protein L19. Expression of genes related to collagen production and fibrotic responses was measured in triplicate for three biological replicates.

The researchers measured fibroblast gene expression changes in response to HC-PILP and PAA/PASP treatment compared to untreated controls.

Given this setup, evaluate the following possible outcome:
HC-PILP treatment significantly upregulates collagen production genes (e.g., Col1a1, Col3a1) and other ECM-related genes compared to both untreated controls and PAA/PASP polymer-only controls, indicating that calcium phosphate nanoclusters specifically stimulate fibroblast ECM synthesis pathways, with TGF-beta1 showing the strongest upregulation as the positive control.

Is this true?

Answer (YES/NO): NO